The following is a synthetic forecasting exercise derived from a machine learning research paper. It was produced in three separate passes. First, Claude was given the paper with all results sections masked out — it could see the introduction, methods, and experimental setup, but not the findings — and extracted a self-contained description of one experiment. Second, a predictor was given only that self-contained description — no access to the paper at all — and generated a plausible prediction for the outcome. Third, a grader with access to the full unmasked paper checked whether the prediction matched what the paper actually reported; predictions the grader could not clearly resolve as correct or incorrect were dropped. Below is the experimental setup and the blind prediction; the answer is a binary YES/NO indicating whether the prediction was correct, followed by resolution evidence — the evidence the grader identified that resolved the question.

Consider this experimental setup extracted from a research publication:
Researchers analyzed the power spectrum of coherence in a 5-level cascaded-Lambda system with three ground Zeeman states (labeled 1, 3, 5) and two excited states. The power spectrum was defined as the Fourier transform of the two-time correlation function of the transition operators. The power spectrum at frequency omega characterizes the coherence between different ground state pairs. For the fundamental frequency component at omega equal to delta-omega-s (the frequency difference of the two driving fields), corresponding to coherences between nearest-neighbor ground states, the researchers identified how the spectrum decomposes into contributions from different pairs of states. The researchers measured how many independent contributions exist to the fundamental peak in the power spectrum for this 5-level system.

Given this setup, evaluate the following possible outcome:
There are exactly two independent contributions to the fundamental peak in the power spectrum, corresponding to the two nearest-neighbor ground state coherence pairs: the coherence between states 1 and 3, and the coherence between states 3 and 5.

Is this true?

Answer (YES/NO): YES